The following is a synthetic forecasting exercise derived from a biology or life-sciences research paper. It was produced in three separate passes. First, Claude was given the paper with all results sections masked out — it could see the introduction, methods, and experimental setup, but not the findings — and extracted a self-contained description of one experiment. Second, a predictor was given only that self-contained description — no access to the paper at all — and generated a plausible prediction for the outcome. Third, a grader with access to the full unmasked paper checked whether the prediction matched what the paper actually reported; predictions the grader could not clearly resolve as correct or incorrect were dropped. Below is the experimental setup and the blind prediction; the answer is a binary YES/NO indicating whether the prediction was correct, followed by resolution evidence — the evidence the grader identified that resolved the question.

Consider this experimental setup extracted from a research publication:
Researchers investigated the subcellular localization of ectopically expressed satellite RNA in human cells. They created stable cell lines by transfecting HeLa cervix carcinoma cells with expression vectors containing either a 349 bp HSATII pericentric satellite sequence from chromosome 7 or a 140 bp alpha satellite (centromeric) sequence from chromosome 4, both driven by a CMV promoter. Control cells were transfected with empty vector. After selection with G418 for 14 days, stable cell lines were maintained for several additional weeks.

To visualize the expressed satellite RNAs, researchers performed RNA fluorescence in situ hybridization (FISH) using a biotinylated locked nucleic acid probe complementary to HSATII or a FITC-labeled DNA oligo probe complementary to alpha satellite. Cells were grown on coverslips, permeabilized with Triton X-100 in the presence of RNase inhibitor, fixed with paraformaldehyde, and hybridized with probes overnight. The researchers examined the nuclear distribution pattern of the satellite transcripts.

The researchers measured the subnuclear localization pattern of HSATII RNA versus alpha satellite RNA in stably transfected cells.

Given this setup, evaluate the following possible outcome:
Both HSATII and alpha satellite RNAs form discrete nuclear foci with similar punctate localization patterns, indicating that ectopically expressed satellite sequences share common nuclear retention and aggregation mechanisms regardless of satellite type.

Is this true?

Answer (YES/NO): NO